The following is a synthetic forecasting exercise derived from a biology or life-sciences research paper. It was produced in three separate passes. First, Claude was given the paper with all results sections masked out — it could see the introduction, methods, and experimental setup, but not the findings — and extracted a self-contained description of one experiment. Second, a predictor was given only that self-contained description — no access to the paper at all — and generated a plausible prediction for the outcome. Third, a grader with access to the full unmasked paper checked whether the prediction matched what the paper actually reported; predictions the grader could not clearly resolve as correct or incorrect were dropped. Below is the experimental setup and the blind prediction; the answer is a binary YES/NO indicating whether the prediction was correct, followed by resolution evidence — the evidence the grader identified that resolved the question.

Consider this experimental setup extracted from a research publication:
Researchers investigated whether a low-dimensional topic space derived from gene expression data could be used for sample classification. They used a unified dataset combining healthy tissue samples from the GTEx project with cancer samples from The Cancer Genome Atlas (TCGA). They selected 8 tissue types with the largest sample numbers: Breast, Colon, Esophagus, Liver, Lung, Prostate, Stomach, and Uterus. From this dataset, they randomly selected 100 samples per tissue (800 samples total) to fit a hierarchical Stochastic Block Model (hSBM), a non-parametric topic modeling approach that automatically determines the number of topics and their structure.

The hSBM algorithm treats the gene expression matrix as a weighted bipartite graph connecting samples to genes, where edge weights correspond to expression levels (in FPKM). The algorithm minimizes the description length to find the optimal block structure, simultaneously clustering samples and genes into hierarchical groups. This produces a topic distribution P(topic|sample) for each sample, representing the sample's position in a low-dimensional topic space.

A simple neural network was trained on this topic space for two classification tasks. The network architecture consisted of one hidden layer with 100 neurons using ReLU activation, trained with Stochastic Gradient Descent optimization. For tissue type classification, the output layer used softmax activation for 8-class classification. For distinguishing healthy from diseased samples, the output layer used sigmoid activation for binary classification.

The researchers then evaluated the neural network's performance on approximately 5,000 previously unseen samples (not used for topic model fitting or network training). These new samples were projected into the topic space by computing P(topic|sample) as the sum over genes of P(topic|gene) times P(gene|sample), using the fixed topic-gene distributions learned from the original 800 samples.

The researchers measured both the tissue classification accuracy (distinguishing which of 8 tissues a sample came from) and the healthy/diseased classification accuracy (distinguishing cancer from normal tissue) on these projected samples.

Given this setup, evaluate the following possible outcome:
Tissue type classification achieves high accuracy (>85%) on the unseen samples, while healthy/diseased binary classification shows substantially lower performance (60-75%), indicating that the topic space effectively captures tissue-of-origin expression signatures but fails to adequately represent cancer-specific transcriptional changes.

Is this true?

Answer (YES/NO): NO